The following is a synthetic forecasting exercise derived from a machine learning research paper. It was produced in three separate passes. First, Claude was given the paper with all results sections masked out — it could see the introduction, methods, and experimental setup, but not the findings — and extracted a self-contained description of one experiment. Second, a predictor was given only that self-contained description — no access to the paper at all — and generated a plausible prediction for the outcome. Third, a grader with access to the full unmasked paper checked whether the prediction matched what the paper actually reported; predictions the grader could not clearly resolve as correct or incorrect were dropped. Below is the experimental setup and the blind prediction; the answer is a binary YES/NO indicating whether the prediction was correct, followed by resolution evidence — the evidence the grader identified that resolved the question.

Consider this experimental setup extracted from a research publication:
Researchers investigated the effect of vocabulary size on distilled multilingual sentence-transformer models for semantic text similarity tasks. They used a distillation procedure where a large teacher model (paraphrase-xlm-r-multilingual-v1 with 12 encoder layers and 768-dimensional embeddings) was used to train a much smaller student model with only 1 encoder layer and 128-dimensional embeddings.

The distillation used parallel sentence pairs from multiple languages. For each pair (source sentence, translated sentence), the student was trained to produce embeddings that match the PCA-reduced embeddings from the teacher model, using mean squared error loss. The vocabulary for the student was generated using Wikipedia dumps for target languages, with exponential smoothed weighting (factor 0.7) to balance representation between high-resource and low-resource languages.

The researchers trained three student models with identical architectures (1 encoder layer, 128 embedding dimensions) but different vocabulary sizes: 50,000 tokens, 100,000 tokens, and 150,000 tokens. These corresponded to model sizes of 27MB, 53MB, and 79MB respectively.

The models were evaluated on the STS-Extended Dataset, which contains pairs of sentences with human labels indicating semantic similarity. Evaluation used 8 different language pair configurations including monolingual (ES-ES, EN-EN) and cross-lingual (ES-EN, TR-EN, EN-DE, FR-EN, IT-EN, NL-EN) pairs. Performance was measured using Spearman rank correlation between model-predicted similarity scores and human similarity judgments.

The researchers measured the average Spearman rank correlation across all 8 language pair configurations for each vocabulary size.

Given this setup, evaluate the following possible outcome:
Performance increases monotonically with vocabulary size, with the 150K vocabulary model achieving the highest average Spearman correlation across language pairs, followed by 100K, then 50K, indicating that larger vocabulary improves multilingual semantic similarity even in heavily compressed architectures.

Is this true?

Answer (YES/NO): NO